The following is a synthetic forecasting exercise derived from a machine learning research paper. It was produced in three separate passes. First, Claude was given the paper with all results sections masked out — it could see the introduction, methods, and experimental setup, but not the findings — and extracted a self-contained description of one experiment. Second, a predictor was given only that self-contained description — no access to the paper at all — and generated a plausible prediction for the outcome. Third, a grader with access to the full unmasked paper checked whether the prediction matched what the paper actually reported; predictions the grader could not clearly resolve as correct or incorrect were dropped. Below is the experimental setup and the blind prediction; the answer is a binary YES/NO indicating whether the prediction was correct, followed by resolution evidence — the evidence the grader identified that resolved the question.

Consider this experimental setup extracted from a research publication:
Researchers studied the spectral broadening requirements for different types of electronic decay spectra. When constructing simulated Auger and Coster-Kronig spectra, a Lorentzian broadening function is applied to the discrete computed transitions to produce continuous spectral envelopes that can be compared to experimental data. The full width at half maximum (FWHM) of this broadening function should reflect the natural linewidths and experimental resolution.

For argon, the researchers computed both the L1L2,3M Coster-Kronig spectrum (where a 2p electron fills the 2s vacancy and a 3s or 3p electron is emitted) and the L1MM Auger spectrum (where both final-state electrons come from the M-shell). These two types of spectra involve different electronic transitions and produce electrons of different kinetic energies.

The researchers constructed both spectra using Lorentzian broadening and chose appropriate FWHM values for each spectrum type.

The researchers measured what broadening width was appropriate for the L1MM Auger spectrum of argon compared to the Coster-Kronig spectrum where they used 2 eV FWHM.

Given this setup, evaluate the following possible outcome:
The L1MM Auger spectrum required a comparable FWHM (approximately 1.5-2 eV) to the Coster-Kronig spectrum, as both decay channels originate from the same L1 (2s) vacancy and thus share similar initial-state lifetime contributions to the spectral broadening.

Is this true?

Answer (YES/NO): NO